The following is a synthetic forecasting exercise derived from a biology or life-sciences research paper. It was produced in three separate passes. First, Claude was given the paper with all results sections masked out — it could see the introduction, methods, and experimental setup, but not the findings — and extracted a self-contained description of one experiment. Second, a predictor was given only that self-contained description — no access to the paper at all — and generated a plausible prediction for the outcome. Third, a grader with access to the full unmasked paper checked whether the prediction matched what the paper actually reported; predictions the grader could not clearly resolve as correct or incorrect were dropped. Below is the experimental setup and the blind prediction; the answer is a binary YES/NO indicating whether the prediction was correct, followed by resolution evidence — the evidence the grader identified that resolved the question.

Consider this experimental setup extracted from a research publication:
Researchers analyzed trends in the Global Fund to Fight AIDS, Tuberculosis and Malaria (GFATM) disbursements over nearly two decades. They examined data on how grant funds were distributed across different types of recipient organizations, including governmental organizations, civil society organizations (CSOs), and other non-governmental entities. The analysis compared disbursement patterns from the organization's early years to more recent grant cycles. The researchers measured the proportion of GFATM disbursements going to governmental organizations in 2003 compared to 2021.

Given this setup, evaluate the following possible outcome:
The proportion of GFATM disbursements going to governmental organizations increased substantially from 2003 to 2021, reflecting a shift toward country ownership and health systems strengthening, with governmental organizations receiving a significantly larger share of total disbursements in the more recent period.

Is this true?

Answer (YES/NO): NO